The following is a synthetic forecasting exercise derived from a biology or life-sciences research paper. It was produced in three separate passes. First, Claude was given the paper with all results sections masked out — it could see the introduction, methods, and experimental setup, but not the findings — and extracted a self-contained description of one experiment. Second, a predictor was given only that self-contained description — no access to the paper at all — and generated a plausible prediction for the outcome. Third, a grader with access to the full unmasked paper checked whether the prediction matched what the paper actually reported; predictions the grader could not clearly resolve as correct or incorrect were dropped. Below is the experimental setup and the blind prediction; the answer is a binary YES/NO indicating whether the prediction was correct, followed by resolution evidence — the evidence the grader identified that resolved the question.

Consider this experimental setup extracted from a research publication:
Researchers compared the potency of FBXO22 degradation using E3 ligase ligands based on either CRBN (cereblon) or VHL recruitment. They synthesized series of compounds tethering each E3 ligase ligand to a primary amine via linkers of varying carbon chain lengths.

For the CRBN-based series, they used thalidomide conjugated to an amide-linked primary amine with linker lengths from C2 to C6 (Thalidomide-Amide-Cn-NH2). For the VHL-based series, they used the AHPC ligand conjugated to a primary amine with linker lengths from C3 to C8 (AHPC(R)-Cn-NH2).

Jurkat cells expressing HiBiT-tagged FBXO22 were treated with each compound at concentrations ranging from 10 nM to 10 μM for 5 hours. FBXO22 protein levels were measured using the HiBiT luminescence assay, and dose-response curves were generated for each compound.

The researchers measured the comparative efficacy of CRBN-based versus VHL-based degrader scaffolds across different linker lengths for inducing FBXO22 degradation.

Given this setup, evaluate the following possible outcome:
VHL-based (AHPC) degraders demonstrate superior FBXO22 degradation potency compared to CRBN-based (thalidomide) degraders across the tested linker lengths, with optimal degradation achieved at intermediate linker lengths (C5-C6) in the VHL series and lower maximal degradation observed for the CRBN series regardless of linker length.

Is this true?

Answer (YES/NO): NO